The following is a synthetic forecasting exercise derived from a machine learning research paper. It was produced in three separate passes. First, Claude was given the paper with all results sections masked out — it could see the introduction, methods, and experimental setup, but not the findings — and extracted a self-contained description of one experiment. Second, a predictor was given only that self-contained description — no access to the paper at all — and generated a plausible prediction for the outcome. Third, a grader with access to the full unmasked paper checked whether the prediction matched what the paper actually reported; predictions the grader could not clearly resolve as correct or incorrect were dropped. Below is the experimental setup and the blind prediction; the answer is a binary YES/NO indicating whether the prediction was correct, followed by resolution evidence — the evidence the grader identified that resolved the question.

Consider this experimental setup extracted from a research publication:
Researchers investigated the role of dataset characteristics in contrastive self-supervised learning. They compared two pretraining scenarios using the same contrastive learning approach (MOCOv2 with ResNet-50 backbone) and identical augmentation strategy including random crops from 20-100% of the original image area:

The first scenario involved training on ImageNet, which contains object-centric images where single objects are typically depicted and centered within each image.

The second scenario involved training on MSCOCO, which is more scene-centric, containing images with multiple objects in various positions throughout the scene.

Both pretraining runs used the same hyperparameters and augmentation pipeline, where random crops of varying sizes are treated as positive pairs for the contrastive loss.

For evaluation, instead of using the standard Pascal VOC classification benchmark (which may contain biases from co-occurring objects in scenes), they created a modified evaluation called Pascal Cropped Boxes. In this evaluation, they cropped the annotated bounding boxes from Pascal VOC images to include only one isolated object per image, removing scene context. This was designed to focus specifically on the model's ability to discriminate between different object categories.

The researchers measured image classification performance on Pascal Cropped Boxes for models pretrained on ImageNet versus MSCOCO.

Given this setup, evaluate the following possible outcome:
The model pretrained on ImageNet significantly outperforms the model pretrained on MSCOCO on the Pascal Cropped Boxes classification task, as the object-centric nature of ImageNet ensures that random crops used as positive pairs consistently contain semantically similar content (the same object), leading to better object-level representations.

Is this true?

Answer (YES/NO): YES